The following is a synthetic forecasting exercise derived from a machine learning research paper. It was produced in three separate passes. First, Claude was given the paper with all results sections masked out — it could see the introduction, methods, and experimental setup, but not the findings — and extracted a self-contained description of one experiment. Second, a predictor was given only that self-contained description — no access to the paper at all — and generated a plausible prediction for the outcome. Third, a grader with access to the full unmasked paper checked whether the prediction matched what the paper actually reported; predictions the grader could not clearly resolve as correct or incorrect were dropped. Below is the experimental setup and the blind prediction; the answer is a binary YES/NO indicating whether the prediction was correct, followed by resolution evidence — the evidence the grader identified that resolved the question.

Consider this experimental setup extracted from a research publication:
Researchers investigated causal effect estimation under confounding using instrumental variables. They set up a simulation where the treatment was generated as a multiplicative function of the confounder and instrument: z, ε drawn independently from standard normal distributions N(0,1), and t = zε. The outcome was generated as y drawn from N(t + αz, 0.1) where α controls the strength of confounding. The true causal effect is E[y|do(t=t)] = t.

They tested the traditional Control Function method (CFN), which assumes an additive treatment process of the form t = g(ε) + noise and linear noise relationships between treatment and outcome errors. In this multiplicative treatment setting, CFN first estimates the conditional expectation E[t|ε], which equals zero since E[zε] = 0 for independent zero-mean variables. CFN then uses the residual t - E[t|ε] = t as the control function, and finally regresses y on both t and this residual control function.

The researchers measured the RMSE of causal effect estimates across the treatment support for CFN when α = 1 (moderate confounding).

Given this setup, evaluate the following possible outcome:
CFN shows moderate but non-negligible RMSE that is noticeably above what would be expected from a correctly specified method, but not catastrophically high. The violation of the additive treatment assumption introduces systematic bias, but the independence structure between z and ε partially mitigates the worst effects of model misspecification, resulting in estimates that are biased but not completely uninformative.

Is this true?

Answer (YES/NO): NO